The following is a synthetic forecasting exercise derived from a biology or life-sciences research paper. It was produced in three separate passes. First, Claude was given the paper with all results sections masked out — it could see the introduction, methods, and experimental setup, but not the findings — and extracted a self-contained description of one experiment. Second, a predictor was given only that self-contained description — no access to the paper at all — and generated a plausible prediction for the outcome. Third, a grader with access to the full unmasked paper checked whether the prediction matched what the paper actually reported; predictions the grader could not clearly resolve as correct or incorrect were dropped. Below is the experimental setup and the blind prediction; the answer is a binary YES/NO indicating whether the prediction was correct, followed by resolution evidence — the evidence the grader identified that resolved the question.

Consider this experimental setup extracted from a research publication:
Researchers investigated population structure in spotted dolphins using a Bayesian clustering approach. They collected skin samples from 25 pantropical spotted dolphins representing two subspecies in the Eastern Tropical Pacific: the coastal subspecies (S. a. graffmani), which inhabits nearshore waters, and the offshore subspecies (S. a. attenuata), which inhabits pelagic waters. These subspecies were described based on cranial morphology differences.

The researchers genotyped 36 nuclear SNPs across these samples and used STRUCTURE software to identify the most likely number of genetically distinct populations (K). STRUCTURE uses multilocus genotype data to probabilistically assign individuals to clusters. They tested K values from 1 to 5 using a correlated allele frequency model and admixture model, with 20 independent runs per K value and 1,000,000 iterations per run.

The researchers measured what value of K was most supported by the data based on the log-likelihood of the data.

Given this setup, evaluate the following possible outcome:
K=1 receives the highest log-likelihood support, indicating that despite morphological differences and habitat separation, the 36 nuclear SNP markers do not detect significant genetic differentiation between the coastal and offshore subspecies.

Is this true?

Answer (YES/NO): NO